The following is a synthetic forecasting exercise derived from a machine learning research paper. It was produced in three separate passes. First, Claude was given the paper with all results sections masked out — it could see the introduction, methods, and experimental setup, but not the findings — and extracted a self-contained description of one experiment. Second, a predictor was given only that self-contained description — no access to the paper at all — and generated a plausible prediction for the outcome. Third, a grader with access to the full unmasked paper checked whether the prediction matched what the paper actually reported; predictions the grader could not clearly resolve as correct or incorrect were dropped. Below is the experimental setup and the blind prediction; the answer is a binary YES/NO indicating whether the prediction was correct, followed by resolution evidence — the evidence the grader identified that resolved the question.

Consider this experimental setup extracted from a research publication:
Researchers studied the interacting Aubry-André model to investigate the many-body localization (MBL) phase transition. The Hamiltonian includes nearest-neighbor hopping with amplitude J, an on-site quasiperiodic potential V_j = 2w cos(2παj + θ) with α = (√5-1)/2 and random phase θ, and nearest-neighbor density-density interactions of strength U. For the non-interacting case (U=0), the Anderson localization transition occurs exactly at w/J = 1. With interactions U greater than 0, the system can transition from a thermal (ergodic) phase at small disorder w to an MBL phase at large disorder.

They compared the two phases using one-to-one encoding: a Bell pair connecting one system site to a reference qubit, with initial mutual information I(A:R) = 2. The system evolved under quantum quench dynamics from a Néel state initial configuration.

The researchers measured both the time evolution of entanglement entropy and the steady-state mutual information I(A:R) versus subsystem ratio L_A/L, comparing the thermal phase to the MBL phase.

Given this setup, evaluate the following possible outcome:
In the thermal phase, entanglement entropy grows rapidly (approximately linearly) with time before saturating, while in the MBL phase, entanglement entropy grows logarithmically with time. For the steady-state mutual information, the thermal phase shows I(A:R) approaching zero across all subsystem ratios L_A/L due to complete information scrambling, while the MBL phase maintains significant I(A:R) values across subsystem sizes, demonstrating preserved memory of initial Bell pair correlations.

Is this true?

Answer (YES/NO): NO